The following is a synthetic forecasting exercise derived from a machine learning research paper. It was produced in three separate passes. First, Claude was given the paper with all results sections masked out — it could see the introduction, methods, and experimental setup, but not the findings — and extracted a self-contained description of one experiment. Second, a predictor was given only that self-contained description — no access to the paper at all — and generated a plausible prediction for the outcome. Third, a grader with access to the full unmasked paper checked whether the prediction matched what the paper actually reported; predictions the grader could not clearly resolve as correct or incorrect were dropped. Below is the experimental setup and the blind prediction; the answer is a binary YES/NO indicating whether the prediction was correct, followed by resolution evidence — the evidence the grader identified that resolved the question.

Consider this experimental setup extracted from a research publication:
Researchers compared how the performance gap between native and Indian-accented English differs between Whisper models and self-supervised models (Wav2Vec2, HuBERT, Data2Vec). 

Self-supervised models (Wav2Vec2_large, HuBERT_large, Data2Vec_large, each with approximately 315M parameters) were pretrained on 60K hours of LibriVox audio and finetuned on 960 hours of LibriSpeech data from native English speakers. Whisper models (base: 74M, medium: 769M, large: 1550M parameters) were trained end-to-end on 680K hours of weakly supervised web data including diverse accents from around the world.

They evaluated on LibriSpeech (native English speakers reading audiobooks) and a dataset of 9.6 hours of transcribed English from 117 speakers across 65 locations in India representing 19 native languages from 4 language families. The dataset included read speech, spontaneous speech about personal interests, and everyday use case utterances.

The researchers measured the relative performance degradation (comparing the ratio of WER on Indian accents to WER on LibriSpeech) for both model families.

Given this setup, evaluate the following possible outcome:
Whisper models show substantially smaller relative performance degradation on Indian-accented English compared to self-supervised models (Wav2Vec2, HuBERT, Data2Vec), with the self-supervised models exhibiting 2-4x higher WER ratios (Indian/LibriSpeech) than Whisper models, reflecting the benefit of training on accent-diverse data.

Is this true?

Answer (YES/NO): NO